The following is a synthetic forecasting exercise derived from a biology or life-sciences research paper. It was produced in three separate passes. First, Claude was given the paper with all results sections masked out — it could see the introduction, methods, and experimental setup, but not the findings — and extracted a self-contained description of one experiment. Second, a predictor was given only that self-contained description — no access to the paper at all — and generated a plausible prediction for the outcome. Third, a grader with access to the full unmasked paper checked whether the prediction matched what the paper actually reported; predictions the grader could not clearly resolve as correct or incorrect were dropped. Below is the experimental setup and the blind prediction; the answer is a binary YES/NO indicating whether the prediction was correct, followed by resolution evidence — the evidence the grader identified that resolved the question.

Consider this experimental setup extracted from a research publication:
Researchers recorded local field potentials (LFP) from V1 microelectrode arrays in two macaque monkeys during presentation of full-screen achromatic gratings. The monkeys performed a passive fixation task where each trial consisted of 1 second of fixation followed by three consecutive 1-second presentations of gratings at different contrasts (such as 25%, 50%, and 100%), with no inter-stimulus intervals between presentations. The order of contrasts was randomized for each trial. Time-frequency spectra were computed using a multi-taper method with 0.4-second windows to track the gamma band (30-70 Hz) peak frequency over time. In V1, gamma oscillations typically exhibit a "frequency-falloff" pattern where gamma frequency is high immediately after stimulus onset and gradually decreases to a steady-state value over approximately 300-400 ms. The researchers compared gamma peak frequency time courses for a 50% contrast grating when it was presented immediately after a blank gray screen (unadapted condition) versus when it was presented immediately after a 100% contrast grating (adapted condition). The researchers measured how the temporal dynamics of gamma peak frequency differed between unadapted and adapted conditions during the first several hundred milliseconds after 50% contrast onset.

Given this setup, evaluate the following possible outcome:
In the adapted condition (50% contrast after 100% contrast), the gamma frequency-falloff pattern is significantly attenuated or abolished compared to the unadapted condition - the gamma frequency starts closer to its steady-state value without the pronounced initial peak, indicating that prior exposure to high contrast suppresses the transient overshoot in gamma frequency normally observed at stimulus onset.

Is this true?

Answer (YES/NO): NO